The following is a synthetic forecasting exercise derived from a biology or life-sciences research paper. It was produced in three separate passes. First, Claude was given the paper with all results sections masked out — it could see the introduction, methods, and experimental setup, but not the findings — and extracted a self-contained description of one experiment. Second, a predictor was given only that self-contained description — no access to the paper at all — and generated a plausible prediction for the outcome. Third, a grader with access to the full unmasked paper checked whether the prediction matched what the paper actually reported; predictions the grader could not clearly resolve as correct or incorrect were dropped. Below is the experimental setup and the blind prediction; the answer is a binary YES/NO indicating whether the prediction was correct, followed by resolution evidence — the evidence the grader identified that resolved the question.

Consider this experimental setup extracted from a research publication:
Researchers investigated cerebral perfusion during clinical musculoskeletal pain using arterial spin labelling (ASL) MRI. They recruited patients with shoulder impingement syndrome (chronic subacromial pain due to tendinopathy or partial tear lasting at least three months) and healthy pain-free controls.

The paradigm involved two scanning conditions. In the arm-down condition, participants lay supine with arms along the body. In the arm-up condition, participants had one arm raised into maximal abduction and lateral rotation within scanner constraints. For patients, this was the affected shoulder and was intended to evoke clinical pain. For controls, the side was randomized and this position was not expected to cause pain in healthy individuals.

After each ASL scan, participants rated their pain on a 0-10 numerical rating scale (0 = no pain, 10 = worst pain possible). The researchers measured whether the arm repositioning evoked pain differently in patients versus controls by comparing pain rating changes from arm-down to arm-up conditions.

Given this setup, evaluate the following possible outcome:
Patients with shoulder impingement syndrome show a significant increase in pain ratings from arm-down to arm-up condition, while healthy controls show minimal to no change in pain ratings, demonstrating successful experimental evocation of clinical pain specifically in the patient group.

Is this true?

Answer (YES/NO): YES